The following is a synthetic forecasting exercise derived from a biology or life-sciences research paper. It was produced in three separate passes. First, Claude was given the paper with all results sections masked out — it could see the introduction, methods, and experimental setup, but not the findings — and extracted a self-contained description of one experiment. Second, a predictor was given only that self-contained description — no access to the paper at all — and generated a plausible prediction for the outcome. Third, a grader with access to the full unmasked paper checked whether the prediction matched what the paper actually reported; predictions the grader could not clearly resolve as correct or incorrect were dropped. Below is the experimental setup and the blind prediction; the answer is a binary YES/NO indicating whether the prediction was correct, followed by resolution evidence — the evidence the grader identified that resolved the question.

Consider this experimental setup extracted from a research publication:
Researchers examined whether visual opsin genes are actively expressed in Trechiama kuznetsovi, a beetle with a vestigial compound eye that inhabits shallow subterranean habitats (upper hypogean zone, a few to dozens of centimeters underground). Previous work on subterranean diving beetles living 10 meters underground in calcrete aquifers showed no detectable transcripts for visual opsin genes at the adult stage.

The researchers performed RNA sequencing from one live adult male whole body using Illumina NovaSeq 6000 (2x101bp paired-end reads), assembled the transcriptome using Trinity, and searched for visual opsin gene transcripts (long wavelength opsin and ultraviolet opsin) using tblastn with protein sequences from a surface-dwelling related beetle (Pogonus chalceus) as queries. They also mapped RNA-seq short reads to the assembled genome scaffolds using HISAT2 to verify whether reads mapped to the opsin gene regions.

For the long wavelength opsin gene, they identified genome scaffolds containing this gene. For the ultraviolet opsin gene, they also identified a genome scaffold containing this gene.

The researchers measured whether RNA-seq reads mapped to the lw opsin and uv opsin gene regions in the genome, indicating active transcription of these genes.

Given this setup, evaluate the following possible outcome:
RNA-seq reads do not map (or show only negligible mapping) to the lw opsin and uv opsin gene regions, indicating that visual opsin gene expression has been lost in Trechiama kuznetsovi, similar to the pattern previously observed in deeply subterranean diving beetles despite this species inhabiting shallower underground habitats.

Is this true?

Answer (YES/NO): NO